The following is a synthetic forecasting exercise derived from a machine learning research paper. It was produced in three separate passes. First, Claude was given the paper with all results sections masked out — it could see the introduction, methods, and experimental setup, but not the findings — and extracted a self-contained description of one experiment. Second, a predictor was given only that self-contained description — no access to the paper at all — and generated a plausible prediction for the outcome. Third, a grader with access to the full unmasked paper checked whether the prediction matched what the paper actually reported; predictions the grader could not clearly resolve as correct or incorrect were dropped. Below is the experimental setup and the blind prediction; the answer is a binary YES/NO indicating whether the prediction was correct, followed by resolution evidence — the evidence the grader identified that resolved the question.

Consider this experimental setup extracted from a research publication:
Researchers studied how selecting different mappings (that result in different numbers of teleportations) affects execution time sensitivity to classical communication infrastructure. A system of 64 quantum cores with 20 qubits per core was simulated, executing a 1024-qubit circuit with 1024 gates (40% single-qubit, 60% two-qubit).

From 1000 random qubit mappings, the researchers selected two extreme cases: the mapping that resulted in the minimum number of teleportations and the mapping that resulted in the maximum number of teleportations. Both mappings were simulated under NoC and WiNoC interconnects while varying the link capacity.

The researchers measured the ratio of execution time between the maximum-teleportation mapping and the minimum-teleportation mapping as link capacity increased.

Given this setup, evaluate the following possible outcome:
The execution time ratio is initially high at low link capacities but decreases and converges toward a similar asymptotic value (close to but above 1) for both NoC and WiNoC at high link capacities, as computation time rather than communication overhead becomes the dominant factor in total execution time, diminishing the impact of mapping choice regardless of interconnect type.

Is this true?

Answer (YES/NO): NO